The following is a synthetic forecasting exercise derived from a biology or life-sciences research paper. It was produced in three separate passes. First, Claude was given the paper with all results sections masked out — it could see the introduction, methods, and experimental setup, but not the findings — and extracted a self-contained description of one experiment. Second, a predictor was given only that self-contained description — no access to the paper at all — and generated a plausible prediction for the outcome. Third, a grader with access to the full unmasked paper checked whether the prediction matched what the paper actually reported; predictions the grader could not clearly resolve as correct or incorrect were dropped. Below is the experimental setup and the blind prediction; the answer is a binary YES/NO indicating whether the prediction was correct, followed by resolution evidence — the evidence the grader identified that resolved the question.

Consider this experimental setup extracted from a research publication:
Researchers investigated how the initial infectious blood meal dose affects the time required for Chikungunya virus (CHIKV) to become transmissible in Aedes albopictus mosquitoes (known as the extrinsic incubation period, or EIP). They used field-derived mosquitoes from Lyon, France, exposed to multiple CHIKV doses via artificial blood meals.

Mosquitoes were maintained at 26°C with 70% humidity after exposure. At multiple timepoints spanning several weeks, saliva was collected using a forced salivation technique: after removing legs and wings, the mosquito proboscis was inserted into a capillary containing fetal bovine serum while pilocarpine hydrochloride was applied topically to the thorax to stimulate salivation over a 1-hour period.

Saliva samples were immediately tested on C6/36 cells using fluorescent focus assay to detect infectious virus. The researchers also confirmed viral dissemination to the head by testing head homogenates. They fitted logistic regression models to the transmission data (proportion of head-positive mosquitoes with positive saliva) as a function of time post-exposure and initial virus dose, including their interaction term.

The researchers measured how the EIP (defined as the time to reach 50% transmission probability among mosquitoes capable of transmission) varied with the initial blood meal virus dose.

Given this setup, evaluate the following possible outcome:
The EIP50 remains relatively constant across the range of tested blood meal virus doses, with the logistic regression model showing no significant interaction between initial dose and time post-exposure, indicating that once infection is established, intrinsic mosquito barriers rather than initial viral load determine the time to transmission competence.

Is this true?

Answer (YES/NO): NO